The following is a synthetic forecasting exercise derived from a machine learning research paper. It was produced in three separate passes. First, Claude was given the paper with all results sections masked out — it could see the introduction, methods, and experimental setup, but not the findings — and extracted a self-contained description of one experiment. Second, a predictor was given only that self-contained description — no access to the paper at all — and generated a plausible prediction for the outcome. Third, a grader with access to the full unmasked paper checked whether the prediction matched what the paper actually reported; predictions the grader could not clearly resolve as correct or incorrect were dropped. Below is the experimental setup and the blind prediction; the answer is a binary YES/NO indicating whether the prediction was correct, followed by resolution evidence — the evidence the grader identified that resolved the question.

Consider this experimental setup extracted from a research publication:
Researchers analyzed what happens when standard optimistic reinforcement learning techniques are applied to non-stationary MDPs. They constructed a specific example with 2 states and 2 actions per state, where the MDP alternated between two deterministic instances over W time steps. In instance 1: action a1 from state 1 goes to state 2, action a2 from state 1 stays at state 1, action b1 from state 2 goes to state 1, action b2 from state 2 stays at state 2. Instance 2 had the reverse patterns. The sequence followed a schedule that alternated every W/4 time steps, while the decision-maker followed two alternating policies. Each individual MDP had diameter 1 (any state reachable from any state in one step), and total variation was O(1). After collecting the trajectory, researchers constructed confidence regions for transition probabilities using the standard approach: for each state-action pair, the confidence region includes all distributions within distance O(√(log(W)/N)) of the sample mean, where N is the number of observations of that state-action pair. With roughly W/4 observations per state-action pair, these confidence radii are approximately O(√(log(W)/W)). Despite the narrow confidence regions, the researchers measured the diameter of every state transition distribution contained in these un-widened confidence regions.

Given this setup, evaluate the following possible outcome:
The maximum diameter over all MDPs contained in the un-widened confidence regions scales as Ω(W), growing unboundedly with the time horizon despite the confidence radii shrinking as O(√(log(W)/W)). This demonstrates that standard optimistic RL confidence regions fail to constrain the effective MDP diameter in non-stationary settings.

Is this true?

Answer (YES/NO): YES